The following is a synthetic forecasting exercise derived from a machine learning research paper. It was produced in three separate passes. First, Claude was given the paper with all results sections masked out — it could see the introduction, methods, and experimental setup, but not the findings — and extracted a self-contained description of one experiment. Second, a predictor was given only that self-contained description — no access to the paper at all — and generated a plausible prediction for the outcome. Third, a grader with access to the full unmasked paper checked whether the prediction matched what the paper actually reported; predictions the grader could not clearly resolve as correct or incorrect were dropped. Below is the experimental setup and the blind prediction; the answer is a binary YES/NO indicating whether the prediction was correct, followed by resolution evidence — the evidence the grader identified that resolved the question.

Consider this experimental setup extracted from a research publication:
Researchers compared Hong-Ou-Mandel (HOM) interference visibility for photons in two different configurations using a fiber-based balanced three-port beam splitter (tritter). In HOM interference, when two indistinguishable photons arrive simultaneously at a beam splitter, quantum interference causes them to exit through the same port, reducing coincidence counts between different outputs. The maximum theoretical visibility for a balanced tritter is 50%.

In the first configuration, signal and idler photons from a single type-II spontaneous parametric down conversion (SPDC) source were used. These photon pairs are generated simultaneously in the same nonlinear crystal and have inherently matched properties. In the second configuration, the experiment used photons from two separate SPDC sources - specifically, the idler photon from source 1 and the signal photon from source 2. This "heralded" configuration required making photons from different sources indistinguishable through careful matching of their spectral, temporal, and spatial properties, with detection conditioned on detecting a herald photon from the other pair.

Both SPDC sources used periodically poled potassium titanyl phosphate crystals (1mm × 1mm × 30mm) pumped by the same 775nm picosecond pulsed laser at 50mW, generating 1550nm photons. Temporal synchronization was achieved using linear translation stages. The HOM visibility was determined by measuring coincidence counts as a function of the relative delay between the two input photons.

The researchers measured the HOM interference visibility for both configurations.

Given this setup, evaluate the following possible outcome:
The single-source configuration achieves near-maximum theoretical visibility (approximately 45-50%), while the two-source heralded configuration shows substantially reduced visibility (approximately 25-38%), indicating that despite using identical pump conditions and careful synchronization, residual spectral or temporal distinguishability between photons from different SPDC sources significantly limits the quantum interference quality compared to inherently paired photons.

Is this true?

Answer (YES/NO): NO